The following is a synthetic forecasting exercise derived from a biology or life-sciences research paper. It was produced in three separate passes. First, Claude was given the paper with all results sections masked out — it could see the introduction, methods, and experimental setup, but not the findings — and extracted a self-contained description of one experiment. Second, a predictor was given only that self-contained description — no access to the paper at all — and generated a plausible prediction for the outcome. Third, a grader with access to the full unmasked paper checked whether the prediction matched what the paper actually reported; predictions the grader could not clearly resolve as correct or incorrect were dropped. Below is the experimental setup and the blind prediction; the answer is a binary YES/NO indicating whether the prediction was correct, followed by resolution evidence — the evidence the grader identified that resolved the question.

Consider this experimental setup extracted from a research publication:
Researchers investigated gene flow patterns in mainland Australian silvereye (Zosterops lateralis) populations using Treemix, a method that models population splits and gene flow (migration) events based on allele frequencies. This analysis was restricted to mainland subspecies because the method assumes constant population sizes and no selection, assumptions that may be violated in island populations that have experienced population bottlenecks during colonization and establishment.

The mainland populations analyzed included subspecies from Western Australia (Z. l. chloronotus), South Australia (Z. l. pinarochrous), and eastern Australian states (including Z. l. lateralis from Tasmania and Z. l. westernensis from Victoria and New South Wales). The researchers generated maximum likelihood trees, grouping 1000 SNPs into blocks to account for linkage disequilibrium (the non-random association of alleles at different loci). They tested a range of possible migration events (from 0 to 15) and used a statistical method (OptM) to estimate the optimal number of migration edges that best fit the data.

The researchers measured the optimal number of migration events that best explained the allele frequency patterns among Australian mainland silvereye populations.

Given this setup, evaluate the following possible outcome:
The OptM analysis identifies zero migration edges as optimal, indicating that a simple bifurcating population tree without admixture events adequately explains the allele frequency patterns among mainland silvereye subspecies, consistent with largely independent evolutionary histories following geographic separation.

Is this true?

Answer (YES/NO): NO